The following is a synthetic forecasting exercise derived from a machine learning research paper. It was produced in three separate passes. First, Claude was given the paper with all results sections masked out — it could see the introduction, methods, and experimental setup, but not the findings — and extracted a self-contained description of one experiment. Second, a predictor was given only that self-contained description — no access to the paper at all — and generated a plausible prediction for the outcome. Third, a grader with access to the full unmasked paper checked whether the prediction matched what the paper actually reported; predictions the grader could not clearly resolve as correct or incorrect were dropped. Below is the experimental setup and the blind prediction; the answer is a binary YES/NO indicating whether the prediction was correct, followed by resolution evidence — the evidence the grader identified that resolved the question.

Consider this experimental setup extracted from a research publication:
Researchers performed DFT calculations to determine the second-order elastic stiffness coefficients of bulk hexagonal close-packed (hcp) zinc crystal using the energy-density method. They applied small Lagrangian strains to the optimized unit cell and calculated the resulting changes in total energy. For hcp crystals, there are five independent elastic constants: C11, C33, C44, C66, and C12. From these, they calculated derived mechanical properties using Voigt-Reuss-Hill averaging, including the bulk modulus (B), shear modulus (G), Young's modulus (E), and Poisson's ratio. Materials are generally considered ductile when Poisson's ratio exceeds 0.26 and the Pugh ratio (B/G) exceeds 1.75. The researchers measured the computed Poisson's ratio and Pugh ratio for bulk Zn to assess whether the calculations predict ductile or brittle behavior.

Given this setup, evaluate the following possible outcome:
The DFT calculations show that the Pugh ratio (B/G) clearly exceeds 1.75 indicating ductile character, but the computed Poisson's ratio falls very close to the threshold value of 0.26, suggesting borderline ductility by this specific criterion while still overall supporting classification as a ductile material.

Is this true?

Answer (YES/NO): NO